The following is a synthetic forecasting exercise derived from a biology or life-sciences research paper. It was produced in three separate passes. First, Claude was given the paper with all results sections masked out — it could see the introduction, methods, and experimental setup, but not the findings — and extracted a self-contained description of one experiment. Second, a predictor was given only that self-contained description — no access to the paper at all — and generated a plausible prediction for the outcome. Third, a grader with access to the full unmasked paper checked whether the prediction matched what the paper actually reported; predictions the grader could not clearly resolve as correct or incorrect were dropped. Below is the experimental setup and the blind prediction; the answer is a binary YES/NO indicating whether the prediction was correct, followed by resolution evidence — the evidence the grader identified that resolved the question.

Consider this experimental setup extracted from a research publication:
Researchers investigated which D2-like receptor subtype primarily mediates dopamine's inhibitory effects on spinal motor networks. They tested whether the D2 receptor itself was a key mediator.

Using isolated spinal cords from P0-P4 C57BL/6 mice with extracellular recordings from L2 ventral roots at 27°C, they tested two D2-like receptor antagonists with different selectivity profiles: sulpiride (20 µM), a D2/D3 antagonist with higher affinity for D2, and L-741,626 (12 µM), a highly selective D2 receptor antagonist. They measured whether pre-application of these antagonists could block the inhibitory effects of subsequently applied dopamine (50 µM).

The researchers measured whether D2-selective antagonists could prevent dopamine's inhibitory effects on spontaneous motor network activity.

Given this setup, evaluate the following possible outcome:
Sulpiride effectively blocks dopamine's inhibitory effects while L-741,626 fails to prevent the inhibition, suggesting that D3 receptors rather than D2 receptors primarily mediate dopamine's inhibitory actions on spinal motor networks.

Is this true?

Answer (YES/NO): NO